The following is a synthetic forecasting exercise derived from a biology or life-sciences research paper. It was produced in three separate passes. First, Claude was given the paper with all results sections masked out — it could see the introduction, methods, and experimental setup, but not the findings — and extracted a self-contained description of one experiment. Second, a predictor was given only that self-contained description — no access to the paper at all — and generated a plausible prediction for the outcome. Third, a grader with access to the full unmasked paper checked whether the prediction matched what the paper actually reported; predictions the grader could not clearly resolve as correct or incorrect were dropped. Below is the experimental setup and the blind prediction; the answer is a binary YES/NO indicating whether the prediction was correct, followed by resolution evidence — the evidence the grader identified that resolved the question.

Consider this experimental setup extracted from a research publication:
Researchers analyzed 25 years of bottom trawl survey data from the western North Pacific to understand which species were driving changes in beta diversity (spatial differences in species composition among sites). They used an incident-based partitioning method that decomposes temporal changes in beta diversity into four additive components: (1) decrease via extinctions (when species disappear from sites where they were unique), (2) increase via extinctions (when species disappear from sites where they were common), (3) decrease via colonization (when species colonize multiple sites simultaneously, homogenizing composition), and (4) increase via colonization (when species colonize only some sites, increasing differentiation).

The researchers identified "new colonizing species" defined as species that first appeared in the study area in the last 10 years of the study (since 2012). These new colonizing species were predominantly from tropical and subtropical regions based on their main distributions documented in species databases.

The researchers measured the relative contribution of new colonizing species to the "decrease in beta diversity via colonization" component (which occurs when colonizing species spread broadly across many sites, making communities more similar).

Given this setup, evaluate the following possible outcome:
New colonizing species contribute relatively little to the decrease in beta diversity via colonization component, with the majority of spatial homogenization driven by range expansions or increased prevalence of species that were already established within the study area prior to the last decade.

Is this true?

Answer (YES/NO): YES